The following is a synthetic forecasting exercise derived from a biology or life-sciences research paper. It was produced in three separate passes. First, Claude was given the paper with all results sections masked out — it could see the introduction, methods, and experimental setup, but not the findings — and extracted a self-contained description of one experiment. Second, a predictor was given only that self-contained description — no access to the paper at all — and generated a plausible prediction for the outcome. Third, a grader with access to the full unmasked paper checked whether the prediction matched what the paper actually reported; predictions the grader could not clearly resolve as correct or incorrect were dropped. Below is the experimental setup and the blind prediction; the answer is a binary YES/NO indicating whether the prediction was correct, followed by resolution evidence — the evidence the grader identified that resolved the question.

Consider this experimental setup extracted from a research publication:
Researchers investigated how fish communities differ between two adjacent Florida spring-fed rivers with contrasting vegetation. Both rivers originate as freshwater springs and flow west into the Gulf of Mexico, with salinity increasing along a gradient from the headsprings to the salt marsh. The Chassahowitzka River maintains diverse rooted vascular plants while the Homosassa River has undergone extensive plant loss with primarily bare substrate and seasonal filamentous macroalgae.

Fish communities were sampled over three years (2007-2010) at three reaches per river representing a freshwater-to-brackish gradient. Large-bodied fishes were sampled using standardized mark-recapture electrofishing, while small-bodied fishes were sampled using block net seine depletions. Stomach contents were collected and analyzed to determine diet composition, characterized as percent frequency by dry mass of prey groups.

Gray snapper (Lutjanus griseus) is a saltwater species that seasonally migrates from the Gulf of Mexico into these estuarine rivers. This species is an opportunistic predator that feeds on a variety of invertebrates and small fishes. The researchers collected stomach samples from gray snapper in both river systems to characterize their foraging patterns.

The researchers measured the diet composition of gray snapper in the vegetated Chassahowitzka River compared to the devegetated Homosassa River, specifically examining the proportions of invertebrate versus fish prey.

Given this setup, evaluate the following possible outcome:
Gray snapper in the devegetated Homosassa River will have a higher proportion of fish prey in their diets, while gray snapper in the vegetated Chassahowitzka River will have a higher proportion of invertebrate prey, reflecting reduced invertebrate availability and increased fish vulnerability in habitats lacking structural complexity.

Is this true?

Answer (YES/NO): NO